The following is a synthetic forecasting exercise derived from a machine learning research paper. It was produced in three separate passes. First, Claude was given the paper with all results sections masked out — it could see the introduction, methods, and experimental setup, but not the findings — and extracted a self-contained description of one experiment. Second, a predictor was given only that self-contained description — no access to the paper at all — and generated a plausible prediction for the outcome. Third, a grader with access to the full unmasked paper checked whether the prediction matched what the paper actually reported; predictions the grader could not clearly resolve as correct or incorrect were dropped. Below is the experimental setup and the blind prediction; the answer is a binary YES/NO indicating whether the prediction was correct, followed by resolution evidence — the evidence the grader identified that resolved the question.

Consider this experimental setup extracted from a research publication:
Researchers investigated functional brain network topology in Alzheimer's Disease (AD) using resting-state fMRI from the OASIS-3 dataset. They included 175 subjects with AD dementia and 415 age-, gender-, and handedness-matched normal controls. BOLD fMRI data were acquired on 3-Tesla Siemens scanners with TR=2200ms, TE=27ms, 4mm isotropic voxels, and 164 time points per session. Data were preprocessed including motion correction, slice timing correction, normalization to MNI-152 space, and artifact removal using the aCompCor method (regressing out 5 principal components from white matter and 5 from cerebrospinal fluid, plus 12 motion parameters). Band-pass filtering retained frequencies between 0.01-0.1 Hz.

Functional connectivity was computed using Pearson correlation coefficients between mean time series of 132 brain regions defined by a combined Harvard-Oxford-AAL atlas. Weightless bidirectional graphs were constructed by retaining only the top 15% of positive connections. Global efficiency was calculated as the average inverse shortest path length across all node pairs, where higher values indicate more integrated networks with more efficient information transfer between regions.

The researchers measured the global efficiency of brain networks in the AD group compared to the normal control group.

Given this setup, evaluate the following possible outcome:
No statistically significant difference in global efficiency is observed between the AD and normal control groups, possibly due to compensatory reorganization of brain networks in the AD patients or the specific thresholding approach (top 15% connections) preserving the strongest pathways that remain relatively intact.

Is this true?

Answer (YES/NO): NO